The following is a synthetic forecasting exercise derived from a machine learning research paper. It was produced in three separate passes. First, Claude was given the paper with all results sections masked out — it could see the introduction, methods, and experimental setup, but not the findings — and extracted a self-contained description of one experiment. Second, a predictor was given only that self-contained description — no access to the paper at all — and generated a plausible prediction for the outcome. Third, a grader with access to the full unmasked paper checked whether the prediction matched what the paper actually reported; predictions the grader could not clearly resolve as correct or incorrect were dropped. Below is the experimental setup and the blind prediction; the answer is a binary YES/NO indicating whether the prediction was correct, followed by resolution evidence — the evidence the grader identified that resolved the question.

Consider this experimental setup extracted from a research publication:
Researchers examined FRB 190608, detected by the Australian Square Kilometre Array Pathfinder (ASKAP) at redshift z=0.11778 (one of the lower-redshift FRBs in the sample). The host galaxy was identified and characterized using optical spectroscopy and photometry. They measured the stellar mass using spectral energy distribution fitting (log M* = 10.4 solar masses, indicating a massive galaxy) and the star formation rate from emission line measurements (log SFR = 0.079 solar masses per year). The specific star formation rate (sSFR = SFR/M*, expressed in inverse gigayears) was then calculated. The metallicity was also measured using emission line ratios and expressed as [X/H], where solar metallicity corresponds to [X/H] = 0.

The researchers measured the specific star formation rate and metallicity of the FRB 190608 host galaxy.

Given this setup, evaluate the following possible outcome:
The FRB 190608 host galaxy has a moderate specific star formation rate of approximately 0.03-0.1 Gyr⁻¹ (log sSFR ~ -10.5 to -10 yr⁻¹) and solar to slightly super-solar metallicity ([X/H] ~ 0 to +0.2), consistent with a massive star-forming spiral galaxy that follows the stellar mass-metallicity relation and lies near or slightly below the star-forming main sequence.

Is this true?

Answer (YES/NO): NO